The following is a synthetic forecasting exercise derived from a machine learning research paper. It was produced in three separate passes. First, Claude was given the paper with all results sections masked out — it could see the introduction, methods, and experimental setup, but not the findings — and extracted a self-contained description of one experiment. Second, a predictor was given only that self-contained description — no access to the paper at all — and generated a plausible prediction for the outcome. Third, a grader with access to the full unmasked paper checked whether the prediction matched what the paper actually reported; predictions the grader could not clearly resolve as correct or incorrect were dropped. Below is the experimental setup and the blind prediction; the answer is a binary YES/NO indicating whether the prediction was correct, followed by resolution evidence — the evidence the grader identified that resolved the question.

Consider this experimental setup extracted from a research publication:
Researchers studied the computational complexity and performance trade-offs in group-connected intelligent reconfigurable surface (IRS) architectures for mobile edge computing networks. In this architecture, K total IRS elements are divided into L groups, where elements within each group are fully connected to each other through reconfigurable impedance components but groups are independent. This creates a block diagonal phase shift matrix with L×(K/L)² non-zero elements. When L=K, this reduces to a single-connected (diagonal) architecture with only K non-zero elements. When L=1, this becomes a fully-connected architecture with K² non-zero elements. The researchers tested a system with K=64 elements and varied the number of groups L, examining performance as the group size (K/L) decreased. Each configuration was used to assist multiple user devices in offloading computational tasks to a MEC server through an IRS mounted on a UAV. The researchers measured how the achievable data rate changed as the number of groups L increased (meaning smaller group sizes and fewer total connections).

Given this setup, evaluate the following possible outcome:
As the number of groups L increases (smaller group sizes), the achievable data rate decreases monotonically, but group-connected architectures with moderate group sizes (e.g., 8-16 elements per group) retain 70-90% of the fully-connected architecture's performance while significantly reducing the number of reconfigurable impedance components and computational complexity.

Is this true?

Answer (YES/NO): NO